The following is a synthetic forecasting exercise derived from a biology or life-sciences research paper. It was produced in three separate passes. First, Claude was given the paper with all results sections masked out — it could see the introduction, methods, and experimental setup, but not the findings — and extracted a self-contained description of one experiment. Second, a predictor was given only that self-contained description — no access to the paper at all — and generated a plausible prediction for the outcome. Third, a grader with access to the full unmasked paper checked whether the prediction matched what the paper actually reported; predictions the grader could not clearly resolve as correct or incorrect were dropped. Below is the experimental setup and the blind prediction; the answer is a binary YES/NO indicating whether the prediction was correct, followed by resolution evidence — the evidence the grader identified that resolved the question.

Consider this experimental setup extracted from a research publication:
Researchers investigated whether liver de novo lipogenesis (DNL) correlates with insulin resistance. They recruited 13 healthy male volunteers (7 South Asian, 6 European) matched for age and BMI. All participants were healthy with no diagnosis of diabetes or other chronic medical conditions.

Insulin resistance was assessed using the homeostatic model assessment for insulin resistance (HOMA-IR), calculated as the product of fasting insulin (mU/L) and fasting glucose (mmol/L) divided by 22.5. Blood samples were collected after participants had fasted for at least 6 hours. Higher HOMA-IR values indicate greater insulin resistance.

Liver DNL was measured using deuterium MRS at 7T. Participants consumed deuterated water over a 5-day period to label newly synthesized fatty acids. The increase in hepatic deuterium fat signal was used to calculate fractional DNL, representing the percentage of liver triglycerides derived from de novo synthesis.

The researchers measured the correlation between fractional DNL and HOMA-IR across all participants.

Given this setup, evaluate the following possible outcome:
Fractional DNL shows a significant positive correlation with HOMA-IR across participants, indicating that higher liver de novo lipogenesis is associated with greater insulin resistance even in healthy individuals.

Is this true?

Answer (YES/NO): NO